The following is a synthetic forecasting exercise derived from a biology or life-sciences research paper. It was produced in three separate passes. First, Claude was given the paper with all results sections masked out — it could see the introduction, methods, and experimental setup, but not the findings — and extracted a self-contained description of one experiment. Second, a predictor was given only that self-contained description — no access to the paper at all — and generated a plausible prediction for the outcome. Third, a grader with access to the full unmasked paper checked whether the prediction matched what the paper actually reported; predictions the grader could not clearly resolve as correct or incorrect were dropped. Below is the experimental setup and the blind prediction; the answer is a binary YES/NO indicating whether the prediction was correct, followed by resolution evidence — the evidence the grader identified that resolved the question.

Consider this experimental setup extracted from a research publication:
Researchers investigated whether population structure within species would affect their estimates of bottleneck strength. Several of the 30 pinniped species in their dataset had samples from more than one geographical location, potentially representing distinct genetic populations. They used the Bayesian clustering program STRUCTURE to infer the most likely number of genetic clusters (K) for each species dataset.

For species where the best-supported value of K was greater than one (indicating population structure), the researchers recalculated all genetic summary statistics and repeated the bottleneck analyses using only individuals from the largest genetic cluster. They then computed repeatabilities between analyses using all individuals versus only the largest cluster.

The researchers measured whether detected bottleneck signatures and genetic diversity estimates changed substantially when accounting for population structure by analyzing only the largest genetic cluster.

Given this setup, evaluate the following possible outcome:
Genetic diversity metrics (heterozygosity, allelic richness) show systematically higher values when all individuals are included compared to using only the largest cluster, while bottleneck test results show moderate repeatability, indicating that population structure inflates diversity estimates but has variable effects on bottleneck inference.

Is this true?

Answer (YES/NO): NO